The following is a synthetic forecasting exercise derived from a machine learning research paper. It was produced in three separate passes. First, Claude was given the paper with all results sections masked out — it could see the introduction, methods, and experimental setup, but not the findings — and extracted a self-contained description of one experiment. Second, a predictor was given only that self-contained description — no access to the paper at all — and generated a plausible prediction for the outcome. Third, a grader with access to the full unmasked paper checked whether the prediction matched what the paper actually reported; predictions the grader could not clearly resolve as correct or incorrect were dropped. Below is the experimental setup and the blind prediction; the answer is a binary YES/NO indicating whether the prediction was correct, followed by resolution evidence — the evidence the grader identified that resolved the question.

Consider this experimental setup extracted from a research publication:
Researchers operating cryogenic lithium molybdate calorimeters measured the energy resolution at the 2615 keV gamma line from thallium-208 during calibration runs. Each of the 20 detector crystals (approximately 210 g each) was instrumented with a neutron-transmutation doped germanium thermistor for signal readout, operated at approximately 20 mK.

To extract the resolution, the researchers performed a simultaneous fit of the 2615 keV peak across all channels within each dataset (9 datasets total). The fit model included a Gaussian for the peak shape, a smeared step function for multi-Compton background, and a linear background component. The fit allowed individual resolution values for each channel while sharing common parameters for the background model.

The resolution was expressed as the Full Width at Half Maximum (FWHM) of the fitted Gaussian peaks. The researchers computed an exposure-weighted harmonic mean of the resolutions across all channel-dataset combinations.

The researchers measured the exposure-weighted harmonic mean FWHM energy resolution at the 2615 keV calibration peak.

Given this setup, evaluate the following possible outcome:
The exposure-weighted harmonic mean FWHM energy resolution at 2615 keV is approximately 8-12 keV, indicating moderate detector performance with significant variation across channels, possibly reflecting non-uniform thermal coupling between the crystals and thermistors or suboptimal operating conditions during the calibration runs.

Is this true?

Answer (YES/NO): NO